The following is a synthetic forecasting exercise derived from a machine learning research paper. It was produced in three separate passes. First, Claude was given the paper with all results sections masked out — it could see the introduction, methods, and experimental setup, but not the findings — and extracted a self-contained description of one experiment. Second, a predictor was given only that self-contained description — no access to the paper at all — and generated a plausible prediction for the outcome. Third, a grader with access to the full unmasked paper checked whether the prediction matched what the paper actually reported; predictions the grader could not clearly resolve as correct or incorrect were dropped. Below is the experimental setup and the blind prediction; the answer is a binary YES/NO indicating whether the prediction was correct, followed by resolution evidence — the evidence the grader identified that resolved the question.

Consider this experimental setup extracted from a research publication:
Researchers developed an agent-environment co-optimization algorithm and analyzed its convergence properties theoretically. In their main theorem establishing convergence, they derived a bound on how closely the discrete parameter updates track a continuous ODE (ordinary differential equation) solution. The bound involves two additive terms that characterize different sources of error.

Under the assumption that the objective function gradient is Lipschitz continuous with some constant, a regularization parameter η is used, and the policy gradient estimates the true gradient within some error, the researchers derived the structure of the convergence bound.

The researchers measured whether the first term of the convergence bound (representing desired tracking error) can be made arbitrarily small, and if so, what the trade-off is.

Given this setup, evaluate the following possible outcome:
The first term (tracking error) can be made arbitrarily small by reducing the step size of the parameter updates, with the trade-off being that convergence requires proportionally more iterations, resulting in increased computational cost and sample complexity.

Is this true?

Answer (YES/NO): YES